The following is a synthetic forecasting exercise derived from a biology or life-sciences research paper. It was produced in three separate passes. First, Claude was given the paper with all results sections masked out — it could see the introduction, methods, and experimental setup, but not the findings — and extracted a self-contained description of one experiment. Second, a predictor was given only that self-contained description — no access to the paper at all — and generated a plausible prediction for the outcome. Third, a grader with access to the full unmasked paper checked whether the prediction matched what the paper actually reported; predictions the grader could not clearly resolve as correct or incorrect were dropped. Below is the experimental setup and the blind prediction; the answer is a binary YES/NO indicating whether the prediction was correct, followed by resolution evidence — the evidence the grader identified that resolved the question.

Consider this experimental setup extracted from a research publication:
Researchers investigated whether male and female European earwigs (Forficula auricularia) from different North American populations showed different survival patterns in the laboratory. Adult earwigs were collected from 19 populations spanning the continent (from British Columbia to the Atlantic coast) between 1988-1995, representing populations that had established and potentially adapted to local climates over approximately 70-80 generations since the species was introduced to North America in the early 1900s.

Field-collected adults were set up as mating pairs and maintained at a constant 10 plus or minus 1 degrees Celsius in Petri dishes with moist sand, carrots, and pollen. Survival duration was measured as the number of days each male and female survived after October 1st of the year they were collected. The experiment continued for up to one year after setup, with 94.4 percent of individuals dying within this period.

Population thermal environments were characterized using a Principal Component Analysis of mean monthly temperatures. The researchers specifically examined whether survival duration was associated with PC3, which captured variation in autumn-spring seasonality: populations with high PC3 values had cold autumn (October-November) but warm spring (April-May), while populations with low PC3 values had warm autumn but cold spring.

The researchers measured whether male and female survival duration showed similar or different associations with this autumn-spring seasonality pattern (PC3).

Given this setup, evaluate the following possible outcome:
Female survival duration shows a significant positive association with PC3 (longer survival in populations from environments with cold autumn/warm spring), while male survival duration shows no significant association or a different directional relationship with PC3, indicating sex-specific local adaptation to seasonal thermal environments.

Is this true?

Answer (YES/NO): NO